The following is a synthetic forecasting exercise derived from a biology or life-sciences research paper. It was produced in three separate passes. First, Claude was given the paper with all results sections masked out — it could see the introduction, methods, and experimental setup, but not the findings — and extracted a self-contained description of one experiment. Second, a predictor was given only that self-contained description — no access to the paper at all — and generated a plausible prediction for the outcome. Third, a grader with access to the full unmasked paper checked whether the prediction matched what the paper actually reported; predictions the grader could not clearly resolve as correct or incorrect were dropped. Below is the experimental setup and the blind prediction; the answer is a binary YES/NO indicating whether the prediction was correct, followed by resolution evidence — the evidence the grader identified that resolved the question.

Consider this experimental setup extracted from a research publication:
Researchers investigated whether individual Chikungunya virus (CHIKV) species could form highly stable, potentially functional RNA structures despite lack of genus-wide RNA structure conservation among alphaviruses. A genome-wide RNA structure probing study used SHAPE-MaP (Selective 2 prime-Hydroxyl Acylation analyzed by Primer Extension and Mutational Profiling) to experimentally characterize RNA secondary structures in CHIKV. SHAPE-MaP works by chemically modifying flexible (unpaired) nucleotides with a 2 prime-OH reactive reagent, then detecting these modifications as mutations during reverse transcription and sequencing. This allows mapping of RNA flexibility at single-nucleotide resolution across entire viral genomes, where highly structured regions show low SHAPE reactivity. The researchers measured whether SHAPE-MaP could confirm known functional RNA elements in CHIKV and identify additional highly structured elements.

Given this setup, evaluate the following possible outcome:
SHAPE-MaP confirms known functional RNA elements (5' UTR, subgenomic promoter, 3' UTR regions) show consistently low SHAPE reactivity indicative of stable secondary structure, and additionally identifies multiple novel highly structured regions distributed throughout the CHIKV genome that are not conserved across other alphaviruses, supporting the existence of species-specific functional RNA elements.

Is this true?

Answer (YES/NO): YES